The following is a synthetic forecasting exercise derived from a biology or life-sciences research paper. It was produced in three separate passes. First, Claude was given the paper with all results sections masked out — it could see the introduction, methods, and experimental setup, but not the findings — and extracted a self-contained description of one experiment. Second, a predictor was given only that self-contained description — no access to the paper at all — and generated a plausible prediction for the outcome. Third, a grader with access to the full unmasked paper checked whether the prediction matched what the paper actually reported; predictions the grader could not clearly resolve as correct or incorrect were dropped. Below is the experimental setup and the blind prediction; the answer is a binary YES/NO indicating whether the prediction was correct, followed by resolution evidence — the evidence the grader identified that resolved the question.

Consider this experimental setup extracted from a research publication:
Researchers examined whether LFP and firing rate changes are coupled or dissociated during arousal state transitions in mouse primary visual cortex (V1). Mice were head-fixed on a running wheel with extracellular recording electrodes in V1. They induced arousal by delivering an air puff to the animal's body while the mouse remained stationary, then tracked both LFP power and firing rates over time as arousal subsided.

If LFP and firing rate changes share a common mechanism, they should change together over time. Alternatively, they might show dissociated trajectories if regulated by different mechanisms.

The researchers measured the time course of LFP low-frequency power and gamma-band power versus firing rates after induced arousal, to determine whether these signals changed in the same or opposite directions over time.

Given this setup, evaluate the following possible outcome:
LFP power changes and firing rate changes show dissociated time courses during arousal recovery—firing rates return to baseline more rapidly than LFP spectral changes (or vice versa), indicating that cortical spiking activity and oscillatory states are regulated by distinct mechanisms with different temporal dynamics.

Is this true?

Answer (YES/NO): NO